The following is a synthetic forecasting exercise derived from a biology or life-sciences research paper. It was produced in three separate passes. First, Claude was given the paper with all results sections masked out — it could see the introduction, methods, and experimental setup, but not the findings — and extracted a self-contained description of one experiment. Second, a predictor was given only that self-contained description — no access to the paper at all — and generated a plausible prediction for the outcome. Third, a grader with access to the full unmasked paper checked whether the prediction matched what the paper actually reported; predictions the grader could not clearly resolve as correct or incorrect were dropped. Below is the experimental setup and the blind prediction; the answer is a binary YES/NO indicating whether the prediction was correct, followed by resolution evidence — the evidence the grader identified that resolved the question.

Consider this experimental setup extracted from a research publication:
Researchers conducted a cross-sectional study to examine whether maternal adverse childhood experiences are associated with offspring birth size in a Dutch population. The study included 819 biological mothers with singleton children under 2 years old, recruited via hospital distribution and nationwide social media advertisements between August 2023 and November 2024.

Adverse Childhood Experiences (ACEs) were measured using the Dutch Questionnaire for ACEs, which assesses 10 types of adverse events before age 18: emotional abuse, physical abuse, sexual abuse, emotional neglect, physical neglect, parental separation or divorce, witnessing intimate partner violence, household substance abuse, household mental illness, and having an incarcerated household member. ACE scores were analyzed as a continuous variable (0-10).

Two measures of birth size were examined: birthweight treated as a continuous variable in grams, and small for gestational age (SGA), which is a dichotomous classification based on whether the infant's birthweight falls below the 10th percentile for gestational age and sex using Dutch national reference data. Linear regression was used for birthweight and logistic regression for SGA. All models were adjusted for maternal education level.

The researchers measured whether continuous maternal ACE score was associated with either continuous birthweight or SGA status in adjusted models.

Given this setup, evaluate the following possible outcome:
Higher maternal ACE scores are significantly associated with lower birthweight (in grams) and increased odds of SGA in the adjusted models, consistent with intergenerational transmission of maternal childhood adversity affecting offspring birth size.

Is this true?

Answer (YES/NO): NO